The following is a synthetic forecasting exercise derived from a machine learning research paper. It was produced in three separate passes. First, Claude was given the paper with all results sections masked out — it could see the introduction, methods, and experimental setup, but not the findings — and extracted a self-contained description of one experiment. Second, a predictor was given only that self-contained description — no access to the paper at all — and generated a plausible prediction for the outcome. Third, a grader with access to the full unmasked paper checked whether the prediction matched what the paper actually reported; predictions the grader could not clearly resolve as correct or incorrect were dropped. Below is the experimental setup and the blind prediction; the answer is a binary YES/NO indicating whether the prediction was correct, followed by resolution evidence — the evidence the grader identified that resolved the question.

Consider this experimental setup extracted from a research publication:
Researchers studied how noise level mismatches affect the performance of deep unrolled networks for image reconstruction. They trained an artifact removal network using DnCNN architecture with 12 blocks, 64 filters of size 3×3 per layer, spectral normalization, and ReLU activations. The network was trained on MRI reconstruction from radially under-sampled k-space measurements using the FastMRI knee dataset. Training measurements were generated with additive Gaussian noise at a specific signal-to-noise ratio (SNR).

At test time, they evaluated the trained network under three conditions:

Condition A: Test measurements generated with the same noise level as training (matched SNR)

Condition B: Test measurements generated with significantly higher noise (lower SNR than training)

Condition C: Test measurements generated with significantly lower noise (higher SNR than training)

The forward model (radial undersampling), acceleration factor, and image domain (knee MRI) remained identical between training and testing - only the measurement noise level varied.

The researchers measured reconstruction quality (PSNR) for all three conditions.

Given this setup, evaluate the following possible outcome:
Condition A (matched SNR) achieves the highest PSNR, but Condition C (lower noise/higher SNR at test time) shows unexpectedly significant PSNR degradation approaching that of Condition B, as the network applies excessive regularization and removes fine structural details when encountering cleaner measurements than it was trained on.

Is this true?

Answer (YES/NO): NO